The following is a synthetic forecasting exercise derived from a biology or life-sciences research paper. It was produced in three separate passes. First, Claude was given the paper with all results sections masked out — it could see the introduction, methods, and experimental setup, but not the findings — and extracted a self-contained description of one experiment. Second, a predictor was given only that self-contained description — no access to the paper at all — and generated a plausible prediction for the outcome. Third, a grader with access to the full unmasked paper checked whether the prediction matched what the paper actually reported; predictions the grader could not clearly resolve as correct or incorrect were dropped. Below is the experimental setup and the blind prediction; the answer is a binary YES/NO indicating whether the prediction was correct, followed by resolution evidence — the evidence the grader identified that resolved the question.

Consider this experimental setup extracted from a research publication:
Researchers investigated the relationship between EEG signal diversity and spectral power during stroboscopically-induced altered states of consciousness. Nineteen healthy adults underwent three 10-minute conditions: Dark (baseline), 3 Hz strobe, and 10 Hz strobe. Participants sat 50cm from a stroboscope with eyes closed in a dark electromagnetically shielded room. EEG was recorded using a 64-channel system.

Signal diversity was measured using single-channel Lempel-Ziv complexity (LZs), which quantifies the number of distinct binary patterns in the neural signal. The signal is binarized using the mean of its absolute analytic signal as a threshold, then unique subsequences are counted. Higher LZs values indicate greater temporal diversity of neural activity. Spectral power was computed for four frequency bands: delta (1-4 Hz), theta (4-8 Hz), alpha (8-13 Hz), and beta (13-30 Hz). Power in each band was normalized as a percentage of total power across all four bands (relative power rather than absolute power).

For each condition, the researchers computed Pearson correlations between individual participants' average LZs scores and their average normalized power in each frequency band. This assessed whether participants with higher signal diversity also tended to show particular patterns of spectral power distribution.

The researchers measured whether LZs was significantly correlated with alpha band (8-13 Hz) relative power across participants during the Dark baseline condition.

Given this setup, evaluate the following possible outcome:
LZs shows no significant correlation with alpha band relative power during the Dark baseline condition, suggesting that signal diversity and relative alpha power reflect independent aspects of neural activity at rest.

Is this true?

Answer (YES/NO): YES